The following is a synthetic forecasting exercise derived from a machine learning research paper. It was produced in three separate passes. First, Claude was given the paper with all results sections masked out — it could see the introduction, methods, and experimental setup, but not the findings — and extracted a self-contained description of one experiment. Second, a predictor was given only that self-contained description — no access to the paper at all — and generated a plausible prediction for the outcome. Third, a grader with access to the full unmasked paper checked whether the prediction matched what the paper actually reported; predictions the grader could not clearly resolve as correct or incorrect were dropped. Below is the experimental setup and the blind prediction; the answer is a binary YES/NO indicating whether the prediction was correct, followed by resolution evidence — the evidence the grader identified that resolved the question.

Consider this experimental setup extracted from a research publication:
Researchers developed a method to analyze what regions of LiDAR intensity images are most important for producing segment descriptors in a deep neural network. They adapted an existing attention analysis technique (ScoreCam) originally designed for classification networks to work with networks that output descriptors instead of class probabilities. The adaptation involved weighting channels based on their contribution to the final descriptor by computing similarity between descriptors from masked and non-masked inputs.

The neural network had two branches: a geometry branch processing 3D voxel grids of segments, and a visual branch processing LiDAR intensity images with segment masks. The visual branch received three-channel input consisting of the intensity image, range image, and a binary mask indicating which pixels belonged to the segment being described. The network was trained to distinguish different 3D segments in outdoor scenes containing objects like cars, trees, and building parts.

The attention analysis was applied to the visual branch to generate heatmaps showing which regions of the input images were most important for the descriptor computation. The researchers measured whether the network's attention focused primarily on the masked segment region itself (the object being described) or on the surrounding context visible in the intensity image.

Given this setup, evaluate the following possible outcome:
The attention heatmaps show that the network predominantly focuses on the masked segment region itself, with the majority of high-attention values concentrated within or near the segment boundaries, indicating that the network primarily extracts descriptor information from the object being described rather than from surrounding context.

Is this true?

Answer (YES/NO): NO